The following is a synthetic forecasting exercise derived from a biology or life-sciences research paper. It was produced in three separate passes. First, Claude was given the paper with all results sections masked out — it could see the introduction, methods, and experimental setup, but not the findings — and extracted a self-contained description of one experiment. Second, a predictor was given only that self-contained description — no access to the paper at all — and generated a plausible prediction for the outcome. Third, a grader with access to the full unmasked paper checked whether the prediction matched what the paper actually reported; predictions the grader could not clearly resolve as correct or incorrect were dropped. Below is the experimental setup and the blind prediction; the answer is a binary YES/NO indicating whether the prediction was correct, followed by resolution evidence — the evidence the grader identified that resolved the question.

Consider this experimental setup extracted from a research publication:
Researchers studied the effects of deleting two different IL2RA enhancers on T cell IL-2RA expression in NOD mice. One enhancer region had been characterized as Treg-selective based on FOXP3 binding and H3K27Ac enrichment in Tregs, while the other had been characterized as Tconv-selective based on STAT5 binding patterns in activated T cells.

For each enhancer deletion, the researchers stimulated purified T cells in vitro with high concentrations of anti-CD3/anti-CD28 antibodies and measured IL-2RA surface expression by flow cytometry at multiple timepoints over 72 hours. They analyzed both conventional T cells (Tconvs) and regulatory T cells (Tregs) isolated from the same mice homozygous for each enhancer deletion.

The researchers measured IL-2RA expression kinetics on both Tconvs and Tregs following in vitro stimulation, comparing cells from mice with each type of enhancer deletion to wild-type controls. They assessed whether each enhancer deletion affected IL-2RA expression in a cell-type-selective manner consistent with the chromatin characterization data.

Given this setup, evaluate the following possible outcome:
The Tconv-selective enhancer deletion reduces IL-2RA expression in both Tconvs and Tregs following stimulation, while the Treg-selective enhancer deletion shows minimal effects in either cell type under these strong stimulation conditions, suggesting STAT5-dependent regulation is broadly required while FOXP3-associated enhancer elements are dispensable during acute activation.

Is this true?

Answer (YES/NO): NO